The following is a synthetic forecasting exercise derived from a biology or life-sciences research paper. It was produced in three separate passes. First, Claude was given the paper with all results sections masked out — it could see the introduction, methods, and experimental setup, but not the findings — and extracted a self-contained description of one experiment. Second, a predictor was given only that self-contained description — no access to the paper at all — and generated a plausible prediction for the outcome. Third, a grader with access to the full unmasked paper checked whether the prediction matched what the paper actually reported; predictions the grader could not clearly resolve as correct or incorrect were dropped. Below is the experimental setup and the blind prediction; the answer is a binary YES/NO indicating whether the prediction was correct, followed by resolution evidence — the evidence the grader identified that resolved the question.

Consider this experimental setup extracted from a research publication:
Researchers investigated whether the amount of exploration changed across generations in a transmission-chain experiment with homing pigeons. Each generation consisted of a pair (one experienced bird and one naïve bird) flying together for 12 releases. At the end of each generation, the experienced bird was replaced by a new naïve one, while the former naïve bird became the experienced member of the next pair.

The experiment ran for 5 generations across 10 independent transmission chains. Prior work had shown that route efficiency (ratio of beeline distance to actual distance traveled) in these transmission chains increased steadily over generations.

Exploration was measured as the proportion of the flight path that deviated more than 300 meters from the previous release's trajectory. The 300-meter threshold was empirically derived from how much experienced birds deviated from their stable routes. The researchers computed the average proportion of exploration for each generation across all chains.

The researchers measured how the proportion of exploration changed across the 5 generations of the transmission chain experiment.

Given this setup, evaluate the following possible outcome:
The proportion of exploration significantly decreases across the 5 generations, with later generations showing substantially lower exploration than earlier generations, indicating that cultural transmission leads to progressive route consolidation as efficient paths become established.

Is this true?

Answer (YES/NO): NO